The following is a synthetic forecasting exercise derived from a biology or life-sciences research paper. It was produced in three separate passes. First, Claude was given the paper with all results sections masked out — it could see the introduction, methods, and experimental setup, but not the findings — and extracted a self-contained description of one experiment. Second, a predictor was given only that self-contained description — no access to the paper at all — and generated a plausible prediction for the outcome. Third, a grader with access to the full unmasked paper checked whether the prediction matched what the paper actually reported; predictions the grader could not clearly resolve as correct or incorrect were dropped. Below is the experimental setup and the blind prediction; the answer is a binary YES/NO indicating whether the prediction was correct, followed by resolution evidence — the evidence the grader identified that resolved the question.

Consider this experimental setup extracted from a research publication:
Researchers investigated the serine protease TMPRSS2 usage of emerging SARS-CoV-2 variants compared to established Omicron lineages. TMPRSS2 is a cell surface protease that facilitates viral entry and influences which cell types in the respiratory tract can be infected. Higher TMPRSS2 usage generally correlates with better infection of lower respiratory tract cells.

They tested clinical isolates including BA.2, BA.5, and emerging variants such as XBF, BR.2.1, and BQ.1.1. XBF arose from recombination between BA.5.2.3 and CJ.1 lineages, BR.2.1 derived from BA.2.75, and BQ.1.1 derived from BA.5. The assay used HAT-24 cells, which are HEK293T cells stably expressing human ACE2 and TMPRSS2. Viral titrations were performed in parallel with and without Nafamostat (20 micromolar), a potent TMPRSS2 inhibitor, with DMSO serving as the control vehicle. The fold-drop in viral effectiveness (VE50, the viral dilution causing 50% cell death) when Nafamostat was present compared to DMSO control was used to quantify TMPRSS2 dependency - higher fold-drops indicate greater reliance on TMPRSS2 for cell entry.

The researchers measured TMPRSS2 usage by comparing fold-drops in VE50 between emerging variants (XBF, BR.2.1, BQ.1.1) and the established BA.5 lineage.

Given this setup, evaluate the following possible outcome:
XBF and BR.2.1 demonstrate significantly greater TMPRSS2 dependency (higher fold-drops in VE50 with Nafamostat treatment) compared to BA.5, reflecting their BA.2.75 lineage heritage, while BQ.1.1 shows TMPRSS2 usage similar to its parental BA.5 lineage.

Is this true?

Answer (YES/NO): NO